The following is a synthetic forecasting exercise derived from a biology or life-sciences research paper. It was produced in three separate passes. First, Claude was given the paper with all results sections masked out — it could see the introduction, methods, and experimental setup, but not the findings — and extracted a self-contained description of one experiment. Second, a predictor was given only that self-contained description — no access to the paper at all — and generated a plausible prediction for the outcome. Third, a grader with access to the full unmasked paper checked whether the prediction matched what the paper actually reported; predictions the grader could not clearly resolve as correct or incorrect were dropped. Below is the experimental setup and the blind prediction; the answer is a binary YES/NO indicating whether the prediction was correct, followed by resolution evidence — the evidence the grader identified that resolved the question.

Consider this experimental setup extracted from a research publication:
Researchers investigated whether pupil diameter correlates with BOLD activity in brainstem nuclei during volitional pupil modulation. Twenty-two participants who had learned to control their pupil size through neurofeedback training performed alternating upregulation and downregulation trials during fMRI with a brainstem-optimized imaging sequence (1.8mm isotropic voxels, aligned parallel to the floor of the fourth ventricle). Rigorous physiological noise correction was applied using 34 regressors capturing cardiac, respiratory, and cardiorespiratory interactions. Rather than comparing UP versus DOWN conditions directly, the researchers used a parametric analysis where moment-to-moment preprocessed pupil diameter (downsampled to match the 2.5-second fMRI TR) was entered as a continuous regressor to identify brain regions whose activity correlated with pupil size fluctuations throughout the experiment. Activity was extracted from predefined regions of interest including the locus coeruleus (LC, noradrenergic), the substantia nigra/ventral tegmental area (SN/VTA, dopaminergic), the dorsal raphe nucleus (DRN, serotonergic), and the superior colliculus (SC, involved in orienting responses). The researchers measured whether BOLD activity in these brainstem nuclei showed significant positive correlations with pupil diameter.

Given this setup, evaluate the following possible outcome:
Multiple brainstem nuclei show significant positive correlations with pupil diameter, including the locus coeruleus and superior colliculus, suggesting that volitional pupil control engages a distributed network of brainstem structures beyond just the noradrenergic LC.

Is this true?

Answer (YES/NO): NO